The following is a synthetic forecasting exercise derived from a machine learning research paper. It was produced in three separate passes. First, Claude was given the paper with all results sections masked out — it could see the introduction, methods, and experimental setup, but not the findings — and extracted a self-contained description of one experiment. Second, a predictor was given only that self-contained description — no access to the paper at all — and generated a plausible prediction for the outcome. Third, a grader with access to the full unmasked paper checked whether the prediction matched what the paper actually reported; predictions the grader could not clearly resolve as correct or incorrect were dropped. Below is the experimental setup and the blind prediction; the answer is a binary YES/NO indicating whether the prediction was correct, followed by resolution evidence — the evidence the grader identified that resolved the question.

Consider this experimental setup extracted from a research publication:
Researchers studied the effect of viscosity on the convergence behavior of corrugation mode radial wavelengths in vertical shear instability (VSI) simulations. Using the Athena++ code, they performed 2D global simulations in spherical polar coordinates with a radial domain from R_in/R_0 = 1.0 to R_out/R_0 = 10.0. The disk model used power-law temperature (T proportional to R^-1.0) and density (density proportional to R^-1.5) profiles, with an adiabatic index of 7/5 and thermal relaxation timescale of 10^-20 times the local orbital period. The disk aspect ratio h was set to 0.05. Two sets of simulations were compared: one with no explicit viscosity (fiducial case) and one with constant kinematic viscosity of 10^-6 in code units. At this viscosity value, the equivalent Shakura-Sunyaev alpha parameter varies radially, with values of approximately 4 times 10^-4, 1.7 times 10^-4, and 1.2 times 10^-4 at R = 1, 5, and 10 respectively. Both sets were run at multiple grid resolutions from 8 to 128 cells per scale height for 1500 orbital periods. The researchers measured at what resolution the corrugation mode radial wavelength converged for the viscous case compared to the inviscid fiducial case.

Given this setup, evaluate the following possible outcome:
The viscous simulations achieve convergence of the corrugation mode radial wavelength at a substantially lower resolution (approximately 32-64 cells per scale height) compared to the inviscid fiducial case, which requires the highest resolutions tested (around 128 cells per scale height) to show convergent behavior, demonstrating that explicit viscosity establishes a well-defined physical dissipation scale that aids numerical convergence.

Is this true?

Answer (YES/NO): NO